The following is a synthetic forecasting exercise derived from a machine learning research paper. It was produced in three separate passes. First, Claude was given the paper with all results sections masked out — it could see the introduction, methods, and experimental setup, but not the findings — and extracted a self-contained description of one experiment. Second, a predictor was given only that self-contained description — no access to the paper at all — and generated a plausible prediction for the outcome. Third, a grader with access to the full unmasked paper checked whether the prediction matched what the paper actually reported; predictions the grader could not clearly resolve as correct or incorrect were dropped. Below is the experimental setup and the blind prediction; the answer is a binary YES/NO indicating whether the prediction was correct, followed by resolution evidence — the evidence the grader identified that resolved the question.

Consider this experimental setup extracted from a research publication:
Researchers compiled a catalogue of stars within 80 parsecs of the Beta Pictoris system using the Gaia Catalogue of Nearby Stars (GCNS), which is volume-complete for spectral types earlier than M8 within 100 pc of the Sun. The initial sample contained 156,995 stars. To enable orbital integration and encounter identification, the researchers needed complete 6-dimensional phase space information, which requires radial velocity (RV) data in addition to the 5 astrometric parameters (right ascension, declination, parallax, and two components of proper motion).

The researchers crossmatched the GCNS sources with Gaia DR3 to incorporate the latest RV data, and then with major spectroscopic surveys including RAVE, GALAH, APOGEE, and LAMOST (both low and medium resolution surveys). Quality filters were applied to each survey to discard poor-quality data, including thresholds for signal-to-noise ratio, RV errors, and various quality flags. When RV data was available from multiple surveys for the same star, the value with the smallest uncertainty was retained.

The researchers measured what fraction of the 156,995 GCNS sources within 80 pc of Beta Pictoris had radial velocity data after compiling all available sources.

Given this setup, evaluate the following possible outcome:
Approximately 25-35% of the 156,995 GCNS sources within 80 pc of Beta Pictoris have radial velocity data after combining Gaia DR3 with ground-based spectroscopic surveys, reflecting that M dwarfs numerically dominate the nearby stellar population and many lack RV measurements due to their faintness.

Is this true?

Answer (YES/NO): NO